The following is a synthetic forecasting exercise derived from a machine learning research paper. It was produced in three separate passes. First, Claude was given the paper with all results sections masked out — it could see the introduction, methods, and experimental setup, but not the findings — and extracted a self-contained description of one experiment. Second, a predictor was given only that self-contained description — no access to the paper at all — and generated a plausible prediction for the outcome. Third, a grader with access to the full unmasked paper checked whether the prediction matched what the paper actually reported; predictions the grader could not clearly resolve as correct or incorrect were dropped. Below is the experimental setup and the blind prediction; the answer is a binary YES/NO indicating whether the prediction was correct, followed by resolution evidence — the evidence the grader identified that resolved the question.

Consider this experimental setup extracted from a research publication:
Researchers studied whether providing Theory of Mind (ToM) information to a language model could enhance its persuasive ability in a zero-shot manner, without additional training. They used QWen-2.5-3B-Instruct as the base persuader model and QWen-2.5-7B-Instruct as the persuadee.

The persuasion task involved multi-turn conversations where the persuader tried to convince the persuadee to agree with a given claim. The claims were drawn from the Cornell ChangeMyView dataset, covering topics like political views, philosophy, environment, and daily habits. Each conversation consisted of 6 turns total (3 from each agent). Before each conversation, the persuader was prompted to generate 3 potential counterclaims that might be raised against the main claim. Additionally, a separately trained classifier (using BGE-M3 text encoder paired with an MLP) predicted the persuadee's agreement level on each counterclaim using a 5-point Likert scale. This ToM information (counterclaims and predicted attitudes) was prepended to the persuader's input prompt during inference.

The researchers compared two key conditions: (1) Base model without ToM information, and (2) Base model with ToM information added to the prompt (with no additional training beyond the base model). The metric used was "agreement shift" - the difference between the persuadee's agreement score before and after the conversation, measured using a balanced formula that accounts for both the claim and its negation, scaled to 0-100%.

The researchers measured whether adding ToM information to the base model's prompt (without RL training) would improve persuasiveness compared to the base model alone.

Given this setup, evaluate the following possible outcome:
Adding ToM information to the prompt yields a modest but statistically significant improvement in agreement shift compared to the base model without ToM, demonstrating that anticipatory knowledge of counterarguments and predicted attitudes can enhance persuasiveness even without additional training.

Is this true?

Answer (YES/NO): NO